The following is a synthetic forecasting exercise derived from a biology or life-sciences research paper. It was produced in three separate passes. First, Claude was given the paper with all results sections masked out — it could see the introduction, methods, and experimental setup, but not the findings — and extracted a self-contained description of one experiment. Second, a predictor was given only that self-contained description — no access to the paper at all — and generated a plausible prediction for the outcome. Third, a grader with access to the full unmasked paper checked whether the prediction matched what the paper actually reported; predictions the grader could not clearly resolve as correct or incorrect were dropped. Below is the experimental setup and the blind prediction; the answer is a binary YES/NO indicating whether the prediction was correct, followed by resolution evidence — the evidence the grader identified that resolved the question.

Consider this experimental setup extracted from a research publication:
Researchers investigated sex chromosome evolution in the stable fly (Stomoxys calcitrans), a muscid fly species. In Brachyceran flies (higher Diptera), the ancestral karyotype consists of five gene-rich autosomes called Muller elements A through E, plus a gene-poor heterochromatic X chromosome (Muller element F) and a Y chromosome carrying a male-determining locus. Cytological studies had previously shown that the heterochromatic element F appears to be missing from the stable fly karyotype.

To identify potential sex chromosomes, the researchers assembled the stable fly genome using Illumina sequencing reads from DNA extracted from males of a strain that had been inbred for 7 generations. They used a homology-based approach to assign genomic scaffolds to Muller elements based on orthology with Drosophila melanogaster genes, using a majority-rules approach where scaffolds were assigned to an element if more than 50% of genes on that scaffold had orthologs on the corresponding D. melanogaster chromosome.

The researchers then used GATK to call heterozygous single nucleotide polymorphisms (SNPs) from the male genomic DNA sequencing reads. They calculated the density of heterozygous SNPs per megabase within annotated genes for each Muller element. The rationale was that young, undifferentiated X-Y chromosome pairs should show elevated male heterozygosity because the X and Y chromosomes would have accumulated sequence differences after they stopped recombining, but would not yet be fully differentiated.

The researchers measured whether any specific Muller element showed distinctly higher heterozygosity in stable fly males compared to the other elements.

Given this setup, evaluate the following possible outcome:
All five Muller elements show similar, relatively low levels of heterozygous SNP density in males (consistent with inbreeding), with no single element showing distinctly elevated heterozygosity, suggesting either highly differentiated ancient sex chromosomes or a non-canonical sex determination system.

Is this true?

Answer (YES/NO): NO